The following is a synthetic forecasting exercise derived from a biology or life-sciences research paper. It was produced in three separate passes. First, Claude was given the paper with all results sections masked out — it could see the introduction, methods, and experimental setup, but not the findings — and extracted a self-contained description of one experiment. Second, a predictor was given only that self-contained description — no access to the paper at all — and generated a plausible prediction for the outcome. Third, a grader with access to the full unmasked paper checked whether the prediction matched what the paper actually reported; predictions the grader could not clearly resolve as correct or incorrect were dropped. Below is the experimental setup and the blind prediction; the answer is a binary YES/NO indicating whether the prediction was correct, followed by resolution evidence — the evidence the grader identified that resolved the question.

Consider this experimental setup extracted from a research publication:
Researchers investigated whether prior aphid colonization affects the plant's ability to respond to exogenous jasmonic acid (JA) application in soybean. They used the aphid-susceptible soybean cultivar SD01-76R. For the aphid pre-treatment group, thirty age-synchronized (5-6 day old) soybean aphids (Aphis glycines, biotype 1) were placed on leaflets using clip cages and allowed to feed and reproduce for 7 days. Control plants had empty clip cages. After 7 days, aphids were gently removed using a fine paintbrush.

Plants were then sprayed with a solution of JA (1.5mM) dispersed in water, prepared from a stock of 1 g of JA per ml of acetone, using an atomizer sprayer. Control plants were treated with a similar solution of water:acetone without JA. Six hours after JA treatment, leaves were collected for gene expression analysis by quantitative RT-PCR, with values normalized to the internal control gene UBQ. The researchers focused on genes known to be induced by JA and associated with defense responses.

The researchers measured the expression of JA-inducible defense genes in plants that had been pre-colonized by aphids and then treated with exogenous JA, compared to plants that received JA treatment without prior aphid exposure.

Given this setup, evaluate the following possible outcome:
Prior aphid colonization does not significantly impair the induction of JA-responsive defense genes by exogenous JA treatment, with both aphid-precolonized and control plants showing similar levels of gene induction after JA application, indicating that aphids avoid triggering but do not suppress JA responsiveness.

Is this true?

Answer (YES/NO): NO